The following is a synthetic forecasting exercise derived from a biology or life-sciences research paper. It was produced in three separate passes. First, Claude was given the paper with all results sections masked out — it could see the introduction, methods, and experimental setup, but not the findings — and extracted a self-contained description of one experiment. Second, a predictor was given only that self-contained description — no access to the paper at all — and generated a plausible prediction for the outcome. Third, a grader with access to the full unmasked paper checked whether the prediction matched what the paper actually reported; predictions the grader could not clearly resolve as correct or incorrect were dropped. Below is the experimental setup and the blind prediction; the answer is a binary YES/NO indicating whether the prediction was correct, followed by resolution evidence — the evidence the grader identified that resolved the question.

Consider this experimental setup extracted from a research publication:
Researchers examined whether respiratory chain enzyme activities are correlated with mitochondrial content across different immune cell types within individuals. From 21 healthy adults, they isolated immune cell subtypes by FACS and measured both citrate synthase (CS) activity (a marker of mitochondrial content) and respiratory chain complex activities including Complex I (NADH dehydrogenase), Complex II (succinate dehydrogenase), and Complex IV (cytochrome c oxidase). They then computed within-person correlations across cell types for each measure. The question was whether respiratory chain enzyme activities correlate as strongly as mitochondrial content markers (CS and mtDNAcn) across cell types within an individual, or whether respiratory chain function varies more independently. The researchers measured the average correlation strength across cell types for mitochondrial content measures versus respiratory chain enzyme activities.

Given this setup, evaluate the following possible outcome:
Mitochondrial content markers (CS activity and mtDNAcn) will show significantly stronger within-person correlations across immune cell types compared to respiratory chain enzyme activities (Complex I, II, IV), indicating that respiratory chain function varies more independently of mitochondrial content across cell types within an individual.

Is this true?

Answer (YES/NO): YES